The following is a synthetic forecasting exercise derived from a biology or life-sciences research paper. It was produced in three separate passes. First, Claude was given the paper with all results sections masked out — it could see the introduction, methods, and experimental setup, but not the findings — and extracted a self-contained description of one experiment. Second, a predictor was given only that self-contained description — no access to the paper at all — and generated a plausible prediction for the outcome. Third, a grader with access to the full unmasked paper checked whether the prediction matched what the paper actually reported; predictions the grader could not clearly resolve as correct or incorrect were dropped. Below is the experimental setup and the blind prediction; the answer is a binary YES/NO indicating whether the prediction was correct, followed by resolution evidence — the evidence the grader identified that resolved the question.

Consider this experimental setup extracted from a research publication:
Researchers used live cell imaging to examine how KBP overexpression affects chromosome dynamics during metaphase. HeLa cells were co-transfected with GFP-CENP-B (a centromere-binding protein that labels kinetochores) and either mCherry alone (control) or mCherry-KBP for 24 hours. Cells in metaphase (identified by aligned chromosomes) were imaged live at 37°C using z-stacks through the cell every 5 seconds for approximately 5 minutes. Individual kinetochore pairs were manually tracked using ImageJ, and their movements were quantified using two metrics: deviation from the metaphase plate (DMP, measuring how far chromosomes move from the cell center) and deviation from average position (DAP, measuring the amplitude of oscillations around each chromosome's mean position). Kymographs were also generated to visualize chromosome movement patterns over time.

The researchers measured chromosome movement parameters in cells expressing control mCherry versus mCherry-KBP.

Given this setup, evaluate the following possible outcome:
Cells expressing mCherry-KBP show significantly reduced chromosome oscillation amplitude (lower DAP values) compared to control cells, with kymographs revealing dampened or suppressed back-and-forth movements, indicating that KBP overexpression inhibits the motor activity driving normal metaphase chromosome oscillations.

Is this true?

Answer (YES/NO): NO